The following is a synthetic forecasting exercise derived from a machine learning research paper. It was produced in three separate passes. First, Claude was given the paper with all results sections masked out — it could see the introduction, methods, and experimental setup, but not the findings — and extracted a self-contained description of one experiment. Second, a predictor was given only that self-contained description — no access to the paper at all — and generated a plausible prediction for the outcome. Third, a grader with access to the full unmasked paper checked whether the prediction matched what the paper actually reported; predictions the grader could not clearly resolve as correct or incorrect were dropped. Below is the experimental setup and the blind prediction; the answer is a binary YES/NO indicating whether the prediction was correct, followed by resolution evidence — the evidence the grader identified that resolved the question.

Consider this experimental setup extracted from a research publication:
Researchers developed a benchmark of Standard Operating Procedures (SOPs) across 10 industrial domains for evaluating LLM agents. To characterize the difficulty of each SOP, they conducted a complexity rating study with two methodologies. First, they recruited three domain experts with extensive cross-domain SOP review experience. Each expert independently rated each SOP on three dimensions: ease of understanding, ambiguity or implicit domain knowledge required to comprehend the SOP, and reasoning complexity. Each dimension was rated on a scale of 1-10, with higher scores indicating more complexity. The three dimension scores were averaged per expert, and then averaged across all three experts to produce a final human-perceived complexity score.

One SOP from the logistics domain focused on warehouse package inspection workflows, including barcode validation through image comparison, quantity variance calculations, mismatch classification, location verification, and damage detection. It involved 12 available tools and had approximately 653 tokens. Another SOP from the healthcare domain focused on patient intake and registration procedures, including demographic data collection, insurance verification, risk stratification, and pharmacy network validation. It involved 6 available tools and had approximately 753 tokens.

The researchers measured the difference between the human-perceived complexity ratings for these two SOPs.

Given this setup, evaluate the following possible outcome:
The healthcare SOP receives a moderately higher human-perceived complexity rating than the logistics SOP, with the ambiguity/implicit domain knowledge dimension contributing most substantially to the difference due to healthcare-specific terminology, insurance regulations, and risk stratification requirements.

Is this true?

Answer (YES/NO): NO